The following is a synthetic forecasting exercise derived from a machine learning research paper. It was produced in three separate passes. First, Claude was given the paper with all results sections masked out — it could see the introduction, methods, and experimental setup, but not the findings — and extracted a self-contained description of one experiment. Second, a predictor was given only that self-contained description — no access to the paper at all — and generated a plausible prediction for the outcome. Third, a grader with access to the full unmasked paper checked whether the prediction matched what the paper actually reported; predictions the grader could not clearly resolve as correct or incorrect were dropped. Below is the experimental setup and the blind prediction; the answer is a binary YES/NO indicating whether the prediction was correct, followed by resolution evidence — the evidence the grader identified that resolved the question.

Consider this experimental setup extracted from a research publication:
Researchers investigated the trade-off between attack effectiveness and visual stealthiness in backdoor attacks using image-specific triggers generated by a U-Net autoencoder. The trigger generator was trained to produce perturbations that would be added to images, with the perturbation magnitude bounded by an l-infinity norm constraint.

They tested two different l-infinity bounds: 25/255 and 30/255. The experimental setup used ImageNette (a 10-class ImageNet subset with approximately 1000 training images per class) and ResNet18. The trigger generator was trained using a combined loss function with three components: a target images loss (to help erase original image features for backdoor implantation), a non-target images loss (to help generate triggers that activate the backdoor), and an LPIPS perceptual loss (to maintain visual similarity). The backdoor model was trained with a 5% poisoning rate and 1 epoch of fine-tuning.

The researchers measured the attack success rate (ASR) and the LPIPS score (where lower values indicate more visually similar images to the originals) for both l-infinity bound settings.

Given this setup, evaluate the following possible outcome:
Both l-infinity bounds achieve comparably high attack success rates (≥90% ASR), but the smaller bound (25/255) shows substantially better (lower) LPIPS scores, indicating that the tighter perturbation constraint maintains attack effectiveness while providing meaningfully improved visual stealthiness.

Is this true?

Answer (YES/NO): YES